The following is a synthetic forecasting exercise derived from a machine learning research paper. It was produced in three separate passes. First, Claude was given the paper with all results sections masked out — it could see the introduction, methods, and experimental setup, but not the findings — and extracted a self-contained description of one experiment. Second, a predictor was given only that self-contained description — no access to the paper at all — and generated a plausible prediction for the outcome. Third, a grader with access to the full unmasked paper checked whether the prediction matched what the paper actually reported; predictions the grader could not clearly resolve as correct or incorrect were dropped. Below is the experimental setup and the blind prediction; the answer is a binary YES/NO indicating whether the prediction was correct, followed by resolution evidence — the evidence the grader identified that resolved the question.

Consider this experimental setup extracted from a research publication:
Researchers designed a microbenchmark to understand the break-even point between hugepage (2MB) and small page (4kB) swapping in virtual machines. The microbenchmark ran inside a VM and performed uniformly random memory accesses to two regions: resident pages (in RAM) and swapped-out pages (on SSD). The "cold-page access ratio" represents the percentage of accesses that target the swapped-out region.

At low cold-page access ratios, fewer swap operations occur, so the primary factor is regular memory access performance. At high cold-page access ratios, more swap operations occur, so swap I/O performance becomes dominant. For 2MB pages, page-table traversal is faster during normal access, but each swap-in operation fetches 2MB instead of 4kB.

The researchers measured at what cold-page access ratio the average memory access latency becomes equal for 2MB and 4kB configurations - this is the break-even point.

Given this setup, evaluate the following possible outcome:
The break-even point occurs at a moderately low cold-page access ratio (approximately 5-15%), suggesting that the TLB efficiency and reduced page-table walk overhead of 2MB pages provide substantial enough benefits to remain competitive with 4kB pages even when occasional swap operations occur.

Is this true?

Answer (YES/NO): NO